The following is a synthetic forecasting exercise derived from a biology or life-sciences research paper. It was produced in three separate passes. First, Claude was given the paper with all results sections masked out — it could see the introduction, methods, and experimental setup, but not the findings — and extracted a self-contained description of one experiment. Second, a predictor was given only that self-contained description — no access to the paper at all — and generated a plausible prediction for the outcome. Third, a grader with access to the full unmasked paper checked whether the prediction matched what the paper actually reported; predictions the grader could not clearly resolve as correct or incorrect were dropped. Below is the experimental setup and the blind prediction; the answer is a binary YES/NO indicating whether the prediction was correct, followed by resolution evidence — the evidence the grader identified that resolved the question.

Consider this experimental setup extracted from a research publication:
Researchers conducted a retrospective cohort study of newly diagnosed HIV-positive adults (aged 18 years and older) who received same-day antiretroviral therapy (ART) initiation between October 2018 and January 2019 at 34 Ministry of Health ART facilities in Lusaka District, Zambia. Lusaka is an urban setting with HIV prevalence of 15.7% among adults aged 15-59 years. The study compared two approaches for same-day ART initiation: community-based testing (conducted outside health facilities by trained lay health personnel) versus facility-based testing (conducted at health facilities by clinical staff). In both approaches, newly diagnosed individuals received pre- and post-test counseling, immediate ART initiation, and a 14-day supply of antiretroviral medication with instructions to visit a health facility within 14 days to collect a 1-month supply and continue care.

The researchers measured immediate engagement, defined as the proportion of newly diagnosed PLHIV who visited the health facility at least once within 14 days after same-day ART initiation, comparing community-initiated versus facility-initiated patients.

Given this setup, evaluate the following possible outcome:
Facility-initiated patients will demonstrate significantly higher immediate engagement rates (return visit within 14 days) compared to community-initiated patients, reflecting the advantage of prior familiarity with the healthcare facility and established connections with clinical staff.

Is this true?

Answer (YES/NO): NO